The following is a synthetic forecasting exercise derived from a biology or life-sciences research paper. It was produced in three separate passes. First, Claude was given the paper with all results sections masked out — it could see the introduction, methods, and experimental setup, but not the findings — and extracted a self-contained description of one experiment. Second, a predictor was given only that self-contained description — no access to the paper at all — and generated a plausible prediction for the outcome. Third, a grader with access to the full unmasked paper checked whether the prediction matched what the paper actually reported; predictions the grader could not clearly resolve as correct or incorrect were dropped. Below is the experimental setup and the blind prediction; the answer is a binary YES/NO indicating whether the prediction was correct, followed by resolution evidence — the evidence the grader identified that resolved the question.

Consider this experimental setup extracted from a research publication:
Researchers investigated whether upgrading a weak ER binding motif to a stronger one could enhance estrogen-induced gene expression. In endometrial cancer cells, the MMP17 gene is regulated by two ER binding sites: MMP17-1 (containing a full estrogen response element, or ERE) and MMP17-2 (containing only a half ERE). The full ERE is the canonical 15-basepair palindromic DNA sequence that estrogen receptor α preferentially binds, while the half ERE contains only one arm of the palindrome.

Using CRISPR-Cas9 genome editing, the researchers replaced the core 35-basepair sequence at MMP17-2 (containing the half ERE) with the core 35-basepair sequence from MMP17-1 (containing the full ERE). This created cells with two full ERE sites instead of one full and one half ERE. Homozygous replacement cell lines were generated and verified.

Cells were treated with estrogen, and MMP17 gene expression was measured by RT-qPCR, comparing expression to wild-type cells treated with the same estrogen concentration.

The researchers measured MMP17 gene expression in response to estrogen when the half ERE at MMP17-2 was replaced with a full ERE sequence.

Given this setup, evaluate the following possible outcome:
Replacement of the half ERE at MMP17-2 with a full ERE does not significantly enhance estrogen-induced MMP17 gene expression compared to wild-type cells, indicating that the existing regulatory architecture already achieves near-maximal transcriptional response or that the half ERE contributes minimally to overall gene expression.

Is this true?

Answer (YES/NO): NO